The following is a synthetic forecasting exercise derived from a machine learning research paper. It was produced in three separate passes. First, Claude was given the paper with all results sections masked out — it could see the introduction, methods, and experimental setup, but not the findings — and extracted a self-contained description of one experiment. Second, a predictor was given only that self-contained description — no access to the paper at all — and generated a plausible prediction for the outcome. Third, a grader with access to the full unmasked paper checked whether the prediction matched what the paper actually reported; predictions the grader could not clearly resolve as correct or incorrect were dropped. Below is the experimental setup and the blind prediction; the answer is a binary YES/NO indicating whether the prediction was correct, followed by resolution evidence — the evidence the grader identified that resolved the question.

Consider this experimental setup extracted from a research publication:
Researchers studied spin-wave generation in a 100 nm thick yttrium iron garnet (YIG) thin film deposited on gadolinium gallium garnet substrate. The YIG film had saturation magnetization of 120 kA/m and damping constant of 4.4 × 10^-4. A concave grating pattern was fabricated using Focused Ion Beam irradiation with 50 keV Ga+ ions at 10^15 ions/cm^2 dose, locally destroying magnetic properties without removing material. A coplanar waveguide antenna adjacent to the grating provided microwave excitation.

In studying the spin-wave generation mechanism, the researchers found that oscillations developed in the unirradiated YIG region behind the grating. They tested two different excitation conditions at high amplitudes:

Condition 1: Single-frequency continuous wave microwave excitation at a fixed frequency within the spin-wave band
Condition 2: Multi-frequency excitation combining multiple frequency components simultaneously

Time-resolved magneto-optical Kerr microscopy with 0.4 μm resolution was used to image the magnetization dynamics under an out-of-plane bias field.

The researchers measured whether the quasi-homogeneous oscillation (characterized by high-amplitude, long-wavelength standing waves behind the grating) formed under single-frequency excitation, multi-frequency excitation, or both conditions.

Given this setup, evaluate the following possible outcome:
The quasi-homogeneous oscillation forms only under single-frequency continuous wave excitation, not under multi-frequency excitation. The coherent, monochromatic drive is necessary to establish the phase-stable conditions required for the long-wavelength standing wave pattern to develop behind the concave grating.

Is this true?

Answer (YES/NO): YES